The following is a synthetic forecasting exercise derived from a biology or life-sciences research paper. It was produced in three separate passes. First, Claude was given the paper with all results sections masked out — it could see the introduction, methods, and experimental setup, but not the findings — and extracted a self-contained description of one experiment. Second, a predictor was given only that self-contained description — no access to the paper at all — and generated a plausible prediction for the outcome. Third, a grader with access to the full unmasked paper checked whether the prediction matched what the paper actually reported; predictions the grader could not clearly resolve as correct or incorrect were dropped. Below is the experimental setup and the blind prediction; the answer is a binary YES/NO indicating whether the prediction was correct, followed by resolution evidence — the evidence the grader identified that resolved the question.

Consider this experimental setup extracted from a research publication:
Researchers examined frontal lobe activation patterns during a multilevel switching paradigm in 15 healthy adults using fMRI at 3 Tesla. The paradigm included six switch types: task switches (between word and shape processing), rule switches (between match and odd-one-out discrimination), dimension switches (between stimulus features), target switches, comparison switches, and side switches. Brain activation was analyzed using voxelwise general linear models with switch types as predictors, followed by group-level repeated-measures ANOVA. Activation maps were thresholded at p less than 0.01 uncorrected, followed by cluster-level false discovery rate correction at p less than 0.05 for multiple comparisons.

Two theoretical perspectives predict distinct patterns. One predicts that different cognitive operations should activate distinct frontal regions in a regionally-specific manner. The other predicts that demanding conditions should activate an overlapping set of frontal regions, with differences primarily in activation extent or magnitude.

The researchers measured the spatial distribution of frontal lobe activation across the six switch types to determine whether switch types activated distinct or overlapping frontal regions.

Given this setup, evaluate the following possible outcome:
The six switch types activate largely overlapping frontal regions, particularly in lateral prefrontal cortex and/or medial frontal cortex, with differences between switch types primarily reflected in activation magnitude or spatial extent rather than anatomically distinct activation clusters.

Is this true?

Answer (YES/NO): YES